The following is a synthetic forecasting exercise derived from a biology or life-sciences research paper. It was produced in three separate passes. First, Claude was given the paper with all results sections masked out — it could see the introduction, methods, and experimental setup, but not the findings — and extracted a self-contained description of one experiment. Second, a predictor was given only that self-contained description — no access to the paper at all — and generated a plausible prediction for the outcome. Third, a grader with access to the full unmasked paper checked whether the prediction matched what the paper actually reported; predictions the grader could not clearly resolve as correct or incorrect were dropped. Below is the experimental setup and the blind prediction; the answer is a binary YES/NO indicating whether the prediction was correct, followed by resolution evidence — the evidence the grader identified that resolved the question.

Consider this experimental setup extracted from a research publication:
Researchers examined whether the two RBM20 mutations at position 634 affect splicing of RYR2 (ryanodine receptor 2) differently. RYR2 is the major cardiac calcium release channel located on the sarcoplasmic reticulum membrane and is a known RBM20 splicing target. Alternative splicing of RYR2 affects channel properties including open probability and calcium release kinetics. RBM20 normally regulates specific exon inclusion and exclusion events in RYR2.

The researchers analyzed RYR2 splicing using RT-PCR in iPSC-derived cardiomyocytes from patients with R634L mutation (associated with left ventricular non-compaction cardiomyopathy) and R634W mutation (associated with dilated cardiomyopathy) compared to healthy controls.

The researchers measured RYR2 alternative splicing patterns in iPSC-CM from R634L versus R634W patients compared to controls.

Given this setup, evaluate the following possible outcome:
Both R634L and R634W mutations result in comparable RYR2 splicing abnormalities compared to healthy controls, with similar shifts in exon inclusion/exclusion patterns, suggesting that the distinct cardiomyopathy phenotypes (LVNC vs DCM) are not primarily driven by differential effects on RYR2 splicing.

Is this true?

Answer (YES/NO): YES